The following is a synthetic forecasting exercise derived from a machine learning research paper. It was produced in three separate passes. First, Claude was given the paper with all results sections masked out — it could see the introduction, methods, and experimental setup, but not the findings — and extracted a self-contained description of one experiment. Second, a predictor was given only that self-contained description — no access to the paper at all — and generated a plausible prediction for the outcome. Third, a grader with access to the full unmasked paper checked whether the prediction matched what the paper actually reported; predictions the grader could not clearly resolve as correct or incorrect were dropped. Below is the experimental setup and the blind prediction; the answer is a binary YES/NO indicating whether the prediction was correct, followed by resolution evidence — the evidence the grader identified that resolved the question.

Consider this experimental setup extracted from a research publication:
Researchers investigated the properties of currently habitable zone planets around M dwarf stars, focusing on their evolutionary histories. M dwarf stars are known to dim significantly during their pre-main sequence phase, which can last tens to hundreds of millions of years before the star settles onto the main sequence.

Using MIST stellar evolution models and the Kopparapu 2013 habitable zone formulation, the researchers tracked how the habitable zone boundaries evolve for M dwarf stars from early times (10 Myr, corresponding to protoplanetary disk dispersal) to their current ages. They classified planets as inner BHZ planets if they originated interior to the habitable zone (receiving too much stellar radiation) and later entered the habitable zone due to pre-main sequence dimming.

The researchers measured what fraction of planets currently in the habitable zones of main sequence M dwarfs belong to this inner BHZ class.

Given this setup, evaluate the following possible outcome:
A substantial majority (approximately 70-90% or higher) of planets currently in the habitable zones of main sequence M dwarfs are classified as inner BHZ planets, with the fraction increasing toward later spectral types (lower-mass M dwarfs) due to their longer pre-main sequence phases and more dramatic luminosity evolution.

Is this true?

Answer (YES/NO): YES